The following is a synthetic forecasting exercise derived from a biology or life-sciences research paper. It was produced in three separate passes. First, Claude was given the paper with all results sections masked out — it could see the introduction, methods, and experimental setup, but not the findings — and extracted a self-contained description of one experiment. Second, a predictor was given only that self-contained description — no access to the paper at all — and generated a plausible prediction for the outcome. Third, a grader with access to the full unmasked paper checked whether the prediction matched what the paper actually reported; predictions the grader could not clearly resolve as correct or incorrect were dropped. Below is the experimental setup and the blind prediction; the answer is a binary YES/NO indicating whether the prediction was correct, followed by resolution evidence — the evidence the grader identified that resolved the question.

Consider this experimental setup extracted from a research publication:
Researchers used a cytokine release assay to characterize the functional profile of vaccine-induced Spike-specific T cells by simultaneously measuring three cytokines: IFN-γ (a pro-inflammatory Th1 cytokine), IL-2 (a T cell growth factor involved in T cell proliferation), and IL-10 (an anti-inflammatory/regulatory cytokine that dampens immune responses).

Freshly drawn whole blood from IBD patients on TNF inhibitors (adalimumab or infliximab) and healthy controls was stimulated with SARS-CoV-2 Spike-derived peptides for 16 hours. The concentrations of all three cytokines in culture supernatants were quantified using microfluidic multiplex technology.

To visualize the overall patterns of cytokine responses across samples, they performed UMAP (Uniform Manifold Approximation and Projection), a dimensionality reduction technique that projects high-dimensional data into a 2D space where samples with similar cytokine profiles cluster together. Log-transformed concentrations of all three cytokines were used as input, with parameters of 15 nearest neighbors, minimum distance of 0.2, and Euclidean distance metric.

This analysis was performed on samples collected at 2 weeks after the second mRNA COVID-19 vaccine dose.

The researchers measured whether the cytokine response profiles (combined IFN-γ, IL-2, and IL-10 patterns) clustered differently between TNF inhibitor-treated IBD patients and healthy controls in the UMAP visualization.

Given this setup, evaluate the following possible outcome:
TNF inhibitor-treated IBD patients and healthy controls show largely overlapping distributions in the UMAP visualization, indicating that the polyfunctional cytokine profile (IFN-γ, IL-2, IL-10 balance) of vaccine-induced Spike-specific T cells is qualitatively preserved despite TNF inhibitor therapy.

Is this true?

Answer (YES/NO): YES